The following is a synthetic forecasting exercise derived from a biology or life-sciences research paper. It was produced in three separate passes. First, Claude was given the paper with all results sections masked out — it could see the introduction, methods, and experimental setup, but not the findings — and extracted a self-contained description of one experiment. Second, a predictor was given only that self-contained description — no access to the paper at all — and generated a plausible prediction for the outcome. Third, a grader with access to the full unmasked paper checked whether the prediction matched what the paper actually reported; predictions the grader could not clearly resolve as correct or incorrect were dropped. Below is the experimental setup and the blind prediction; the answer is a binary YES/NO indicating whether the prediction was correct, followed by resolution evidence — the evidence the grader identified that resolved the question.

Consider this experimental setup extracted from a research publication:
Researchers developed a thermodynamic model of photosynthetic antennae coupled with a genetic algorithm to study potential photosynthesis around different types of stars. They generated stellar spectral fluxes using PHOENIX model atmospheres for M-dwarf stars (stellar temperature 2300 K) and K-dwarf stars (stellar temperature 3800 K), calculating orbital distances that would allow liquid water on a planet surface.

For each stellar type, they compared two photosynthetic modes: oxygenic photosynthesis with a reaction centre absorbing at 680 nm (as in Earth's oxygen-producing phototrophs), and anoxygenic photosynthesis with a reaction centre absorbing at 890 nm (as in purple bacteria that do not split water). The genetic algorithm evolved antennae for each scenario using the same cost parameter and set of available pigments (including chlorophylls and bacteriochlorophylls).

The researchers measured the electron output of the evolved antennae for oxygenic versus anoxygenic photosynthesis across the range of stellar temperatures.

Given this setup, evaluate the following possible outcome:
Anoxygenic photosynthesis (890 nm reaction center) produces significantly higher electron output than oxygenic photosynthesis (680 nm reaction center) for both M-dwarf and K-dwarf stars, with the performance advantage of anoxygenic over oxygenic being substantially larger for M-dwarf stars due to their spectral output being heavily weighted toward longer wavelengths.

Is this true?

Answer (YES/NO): NO